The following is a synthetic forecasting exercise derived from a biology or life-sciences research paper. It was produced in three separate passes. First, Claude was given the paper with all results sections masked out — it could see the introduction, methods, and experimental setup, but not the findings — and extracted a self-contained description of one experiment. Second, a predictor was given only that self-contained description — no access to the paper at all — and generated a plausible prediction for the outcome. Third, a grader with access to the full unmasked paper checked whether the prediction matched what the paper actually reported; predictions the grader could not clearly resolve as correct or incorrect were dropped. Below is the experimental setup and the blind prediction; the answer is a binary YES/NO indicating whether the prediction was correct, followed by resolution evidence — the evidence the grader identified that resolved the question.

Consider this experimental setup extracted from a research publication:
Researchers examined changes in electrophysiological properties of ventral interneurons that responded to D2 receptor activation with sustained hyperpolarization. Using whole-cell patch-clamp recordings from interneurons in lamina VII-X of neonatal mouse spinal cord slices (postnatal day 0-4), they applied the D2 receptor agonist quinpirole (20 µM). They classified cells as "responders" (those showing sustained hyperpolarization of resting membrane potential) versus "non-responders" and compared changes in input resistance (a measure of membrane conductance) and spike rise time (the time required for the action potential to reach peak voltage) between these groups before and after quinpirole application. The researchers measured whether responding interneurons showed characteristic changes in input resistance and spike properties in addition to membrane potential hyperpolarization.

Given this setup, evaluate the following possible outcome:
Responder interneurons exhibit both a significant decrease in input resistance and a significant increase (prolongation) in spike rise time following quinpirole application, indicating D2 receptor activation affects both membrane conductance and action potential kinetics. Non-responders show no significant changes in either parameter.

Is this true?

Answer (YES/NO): YES